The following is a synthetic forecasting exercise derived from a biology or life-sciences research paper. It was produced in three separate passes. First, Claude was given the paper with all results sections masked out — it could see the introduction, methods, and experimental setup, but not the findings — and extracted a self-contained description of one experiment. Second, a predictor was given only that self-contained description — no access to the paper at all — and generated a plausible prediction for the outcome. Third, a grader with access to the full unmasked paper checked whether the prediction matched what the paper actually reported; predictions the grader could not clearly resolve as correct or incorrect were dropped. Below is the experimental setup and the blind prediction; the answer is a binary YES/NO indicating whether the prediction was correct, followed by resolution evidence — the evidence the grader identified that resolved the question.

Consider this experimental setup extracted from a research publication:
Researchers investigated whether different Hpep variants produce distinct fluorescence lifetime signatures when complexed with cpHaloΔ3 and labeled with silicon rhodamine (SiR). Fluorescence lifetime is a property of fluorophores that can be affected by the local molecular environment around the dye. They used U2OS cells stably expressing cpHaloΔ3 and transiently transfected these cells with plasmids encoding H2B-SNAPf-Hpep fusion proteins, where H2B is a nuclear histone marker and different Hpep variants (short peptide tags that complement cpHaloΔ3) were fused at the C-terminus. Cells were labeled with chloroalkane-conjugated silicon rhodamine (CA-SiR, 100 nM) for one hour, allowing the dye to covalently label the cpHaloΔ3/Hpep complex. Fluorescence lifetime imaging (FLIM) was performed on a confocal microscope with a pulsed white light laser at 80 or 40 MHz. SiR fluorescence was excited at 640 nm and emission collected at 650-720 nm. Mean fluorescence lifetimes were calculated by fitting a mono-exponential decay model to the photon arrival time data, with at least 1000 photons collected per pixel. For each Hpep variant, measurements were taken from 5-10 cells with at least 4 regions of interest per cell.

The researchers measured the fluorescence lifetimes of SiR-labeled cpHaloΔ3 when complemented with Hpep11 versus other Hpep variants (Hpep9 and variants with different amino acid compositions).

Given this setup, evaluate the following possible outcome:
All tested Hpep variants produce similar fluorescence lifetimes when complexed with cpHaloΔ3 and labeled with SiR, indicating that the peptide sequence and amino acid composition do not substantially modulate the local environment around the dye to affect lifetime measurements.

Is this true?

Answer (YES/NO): NO